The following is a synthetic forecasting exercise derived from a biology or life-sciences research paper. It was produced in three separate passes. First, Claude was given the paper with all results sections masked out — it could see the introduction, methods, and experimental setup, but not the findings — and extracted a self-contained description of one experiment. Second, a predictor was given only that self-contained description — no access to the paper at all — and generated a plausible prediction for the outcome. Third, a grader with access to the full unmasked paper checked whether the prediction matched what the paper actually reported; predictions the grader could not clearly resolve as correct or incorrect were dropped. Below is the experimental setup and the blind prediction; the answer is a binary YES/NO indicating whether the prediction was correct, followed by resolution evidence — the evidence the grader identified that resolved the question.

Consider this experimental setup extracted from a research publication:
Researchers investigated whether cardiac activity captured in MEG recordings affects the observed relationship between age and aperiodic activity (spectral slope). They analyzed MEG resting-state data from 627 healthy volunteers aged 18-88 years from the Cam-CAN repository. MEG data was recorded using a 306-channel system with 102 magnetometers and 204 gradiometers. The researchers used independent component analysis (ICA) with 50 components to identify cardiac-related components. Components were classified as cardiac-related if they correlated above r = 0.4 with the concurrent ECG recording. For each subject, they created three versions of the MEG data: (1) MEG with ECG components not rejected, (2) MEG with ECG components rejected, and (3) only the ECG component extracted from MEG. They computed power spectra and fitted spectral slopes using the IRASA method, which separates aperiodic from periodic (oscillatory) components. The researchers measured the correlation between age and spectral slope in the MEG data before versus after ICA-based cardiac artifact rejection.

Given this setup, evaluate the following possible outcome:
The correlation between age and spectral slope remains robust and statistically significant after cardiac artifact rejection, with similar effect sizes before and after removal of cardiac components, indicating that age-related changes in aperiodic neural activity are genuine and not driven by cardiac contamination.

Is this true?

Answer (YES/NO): NO